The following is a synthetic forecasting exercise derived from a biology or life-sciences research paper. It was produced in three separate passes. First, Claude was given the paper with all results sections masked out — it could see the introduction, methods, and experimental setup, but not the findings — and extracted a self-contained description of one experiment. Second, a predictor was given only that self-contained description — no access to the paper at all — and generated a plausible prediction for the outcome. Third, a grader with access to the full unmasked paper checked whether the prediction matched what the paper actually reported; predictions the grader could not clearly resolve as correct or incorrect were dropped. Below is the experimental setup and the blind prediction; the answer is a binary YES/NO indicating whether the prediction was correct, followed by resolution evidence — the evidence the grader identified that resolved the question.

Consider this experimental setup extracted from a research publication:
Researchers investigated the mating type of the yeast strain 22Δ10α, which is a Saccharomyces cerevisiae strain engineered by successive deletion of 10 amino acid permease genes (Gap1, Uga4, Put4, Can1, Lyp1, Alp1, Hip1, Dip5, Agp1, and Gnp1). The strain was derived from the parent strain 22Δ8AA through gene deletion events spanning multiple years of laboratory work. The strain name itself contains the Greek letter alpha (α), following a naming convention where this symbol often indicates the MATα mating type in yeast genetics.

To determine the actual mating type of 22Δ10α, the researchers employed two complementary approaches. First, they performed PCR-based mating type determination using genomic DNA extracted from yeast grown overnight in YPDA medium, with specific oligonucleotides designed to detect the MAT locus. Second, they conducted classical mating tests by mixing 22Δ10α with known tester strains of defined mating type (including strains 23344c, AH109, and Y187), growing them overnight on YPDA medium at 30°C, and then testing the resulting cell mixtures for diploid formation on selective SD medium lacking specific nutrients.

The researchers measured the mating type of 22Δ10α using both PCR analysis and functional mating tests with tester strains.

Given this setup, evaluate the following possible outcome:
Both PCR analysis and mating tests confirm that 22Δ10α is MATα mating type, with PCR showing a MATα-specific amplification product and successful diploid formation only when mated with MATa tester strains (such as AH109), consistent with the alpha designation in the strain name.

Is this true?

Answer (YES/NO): NO